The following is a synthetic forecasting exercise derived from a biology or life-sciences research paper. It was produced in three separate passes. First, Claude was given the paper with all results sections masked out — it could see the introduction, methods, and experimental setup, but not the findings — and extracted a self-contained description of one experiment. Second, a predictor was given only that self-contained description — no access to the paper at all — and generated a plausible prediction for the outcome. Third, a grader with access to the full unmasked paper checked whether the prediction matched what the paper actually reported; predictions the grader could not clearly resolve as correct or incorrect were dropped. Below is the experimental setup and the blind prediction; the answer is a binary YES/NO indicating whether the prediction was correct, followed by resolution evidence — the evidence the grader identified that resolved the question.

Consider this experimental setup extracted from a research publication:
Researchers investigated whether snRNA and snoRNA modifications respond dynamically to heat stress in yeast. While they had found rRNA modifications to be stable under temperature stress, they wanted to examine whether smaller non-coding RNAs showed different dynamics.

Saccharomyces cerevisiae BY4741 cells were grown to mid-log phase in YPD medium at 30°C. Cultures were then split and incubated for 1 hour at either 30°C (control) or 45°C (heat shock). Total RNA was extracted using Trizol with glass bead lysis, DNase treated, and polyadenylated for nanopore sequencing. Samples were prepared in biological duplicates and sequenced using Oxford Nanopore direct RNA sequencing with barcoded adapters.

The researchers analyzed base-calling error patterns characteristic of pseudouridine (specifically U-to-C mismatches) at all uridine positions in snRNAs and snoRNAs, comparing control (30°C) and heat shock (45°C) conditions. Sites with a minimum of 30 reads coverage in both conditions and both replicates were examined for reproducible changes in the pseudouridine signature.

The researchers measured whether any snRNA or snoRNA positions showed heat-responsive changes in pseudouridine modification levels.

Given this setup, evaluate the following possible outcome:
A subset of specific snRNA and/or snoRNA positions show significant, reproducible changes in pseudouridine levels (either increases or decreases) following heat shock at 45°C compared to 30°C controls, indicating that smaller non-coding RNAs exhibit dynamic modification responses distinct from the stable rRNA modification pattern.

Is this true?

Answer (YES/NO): YES